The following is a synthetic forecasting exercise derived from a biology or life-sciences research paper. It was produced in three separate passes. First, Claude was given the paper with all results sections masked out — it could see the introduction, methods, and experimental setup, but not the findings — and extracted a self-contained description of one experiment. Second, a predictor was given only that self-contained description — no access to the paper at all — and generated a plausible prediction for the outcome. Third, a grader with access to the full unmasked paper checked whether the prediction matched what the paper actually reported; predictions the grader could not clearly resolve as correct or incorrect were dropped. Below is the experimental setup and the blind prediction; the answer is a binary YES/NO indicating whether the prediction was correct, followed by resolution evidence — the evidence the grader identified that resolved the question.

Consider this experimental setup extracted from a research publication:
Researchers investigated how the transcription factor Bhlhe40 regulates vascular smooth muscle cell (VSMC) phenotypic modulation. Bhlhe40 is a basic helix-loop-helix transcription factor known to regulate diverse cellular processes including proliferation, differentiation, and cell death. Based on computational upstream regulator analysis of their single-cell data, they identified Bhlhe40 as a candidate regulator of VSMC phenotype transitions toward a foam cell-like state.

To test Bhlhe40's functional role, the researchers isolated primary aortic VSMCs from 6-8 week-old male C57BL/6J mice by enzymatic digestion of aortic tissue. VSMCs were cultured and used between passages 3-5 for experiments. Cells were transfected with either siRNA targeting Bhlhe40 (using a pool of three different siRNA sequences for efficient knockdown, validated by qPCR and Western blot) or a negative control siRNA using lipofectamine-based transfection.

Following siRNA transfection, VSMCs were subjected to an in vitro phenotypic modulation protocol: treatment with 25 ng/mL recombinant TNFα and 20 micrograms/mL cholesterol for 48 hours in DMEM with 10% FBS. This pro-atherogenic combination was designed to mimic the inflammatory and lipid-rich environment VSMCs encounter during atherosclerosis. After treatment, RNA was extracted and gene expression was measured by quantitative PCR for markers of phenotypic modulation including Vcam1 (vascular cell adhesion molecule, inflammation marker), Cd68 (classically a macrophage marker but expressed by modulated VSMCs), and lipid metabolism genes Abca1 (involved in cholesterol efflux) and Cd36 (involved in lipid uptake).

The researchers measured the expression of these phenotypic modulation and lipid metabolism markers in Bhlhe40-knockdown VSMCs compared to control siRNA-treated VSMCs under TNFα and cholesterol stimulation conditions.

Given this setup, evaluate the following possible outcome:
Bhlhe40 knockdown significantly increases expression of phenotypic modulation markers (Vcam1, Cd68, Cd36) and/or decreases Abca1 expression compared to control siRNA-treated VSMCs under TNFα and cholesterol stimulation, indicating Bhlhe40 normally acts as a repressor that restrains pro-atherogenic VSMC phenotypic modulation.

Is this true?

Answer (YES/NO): NO